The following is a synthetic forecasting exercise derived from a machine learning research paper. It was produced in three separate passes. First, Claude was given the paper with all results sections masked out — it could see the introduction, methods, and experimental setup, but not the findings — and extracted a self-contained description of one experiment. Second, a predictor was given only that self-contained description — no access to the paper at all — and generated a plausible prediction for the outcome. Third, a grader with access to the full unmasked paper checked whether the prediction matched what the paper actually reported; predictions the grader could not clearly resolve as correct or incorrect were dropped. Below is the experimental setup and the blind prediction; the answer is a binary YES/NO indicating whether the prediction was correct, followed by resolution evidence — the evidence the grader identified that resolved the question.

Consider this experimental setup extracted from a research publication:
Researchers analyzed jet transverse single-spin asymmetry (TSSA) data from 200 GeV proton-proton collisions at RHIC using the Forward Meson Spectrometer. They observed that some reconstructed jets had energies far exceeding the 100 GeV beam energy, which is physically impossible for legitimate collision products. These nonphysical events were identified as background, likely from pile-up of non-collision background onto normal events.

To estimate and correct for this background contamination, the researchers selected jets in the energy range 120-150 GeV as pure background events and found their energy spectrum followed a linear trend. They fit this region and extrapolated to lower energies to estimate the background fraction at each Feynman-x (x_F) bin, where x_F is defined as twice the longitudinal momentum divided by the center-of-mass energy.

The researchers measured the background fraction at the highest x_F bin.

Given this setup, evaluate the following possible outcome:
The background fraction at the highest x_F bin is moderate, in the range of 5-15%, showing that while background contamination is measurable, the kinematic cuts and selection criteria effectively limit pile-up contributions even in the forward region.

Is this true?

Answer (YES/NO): NO